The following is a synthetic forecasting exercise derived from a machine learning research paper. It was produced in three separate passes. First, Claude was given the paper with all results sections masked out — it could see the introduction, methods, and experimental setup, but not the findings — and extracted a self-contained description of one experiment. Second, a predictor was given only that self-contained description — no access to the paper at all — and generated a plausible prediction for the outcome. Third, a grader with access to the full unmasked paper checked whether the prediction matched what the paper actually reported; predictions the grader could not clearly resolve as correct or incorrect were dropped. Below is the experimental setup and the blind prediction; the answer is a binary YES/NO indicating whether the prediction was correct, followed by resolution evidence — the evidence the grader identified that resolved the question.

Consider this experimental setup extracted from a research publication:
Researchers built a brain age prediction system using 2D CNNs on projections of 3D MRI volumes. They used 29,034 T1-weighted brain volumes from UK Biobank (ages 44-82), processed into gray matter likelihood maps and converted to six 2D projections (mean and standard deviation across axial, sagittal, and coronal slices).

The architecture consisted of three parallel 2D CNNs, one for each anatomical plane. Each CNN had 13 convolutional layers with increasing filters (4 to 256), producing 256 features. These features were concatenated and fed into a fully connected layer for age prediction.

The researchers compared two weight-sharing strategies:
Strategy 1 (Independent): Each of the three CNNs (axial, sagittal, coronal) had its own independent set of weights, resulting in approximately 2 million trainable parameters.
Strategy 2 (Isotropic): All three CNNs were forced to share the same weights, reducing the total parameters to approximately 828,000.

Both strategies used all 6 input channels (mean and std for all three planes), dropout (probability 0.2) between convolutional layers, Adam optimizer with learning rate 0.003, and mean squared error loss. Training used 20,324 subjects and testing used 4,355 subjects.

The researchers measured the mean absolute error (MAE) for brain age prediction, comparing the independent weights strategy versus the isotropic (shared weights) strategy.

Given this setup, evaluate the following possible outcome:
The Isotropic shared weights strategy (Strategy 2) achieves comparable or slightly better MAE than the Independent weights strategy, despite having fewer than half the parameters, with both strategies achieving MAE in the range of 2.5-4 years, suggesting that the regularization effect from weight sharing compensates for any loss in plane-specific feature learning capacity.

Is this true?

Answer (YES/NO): YES